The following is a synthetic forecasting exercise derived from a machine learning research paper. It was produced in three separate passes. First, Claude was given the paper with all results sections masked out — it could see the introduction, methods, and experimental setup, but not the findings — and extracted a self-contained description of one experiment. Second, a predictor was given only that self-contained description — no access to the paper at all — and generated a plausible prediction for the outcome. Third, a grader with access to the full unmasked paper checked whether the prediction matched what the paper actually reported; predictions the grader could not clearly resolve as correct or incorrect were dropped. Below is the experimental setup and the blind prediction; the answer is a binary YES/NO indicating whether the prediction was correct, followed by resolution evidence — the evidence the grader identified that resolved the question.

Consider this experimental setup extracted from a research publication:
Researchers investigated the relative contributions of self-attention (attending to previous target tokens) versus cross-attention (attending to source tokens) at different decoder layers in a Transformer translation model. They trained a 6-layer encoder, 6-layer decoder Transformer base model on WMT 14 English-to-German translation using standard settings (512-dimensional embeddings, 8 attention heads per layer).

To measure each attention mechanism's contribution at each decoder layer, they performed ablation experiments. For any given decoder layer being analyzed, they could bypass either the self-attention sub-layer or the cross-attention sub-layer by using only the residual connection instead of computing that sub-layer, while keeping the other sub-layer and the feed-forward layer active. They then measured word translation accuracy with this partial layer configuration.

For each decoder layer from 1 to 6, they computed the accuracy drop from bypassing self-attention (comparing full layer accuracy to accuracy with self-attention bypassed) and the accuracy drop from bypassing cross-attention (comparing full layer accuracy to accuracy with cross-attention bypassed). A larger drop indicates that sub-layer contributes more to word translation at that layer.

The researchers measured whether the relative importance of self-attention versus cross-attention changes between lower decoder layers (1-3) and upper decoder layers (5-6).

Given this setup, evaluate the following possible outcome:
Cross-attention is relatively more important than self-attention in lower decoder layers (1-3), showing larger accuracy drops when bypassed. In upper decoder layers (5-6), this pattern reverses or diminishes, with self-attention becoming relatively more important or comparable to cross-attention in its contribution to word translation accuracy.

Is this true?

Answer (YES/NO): NO